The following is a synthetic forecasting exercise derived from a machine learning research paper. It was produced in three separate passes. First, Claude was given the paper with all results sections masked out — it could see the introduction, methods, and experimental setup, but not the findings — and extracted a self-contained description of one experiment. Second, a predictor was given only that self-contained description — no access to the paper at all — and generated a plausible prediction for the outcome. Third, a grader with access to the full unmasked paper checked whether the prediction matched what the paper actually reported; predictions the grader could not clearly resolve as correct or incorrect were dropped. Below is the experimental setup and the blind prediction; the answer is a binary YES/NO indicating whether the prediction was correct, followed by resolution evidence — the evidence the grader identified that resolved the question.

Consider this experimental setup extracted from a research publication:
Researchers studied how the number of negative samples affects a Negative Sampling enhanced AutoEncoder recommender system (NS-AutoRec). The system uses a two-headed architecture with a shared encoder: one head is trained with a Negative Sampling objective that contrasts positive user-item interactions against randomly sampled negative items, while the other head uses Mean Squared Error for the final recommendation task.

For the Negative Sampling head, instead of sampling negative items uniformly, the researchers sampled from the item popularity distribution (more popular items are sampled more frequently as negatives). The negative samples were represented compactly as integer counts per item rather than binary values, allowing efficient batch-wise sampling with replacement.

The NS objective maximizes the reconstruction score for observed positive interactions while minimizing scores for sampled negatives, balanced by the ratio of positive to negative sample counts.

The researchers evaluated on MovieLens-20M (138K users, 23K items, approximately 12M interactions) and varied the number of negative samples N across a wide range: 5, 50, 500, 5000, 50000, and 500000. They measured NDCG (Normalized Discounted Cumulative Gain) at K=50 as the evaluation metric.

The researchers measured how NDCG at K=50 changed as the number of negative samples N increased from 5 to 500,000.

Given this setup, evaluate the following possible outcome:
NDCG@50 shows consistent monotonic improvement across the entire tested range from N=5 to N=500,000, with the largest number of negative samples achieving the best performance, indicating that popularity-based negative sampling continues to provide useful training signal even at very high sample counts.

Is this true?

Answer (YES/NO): NO